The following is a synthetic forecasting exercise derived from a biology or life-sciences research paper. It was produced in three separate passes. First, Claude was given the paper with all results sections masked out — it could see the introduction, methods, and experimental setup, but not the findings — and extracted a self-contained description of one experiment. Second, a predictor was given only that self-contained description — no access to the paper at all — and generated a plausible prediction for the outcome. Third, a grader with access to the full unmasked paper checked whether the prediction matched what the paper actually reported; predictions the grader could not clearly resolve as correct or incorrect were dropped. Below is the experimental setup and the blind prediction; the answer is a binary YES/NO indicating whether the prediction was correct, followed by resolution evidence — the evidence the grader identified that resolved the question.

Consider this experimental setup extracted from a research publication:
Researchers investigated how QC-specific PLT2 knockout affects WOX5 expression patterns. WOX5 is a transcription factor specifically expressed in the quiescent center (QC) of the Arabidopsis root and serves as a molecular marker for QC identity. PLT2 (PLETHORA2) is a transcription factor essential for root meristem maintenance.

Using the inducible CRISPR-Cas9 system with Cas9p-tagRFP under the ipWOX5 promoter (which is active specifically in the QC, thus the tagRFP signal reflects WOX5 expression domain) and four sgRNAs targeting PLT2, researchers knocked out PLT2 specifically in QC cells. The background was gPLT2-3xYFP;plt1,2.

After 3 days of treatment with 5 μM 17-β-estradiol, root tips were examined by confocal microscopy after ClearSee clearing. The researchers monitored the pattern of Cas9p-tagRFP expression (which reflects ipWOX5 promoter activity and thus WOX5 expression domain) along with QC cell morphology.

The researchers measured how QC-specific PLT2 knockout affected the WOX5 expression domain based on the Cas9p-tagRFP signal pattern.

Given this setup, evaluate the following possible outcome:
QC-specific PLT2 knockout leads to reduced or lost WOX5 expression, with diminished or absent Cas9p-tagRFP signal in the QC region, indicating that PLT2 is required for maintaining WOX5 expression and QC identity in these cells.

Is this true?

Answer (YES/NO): NO